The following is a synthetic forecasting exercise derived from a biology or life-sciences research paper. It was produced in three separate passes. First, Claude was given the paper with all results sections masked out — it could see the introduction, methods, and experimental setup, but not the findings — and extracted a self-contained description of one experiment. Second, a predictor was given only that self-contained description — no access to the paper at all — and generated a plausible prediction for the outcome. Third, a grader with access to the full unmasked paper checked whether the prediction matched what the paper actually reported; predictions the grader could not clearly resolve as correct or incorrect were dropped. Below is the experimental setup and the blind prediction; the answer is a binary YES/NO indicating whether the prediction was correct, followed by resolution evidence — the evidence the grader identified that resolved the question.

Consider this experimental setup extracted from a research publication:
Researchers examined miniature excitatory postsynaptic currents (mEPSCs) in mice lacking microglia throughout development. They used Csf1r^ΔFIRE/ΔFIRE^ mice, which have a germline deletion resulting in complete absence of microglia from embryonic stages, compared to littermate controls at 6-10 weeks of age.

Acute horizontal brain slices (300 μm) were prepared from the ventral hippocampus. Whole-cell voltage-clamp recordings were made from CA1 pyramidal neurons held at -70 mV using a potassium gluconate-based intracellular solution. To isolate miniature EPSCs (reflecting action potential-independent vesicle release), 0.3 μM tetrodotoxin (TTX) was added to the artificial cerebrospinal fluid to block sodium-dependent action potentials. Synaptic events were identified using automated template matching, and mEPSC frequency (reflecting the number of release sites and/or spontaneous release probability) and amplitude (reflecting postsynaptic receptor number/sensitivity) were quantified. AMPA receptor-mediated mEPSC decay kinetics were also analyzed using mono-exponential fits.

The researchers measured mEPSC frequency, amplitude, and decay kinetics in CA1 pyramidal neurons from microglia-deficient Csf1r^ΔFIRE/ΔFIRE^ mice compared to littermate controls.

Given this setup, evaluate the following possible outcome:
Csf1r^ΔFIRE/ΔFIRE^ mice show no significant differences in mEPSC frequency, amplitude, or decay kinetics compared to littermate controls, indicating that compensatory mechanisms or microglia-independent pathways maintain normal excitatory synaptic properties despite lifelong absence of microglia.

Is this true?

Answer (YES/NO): YES